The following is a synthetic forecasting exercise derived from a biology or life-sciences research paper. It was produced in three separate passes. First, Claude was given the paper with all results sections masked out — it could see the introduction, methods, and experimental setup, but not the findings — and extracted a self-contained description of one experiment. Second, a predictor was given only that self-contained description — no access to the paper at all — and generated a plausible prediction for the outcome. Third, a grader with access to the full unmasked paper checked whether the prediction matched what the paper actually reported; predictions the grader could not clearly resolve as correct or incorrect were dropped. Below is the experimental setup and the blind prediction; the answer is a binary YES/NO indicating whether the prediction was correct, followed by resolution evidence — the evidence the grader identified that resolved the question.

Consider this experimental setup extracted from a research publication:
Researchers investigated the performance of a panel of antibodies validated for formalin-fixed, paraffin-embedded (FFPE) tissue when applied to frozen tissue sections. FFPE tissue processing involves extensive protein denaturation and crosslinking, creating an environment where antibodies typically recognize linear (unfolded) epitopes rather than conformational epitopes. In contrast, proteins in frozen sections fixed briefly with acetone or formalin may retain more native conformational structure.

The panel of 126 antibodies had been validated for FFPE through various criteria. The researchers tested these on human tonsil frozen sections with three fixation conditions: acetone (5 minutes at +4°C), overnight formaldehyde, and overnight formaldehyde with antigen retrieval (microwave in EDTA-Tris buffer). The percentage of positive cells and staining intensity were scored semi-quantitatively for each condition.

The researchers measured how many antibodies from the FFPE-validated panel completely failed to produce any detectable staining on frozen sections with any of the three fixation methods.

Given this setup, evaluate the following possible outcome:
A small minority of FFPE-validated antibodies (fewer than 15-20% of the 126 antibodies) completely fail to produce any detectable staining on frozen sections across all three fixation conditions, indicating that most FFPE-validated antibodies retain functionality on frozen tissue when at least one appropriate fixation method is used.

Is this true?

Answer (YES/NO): NO